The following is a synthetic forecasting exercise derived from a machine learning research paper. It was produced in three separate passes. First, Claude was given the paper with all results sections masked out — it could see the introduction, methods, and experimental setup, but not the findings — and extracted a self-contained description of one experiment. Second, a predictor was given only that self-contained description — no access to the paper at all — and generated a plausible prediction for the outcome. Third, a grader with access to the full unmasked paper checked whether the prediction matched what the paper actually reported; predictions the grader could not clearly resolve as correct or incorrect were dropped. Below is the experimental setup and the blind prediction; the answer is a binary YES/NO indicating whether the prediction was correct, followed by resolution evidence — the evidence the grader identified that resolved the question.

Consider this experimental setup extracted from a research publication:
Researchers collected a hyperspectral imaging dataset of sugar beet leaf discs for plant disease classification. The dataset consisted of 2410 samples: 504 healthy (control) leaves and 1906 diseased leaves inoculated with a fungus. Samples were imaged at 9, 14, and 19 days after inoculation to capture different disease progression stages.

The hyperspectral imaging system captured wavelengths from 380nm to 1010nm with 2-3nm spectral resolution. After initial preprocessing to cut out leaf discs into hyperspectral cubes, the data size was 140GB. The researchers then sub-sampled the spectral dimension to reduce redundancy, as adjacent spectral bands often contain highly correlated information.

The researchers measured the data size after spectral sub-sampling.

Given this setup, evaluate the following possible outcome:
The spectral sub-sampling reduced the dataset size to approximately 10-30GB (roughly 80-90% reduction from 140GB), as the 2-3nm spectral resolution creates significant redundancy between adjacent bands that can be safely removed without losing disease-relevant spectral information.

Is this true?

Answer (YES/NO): NO